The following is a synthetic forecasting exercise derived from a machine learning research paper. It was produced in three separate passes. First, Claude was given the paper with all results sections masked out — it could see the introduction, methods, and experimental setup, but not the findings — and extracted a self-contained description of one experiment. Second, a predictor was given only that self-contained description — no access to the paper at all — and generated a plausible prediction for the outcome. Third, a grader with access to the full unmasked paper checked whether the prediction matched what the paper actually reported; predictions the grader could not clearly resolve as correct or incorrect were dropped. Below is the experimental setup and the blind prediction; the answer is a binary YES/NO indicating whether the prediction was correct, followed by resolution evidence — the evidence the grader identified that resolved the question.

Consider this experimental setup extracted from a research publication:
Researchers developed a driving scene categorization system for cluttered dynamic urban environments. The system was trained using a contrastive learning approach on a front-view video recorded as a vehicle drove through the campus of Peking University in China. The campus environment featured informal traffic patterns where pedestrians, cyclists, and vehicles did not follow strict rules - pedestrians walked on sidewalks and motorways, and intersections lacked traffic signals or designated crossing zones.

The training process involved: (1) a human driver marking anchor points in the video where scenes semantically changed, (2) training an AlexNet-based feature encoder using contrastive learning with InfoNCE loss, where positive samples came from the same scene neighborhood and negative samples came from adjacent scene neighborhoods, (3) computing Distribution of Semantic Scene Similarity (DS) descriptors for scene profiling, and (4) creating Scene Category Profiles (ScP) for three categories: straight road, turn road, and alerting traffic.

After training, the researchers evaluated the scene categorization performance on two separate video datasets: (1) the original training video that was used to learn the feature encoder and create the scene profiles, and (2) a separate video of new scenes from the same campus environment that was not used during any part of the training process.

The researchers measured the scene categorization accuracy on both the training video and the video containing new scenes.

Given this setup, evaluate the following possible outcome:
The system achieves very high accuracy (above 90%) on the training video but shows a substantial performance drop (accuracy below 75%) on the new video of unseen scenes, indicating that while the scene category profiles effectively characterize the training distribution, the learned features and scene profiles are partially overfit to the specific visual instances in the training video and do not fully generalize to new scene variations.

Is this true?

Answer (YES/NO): NO